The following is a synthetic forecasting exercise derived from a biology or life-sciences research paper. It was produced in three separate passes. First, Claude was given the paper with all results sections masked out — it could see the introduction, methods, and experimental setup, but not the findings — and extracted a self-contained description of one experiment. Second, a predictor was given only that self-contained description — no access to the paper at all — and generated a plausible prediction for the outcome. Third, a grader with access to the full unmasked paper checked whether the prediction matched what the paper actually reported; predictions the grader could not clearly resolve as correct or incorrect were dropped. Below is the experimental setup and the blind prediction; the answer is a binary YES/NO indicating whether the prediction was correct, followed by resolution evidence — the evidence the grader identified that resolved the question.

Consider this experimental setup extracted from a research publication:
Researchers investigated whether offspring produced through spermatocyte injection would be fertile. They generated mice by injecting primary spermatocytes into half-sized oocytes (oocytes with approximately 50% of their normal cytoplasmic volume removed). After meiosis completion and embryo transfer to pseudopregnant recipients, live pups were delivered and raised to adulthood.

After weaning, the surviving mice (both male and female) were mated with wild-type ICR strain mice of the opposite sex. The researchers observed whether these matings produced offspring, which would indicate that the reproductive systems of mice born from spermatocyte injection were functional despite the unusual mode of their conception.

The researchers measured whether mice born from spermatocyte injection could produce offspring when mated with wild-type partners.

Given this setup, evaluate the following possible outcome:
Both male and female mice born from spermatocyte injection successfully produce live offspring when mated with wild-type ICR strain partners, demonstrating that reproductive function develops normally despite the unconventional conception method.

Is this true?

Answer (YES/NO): YES